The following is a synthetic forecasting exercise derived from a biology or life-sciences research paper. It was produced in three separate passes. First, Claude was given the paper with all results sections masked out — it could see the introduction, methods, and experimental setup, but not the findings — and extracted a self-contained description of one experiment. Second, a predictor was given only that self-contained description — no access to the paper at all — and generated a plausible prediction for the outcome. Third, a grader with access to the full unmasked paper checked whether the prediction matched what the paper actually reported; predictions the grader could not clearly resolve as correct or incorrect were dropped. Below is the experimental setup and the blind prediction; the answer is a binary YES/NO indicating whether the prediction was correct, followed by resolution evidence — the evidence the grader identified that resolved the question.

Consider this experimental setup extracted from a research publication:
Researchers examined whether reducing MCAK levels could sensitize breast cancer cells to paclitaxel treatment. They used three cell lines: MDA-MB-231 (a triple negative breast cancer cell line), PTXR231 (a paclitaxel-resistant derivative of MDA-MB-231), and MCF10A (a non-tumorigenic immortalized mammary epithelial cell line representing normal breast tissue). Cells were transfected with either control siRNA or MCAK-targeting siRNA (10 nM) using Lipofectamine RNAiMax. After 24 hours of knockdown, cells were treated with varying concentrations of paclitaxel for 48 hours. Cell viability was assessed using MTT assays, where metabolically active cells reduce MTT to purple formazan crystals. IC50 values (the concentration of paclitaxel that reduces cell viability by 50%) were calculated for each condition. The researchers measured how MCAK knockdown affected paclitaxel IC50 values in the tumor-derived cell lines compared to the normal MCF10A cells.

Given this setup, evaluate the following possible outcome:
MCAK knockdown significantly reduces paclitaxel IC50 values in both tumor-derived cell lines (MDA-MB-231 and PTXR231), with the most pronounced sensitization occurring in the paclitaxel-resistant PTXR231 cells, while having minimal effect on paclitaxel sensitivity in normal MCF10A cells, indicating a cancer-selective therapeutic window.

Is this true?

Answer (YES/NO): NO